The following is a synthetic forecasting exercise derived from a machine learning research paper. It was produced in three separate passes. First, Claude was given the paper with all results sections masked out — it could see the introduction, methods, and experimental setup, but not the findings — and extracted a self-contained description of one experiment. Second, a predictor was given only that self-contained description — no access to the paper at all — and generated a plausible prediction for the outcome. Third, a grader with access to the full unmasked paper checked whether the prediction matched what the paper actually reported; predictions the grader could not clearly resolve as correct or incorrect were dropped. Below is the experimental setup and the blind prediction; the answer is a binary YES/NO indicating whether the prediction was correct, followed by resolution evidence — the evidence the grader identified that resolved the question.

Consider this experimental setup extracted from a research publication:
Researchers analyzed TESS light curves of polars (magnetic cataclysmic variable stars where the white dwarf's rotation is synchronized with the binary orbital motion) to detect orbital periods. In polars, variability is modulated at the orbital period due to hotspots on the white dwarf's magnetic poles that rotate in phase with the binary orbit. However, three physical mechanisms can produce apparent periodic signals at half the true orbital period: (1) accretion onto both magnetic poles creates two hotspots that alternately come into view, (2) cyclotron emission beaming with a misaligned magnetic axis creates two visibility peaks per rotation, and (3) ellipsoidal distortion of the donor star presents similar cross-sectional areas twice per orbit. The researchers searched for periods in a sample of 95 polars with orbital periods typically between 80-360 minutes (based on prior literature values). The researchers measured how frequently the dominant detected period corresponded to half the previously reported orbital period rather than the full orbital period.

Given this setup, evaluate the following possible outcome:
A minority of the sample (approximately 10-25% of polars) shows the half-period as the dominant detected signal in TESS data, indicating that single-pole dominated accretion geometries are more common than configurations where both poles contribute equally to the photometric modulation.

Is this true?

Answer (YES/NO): NO